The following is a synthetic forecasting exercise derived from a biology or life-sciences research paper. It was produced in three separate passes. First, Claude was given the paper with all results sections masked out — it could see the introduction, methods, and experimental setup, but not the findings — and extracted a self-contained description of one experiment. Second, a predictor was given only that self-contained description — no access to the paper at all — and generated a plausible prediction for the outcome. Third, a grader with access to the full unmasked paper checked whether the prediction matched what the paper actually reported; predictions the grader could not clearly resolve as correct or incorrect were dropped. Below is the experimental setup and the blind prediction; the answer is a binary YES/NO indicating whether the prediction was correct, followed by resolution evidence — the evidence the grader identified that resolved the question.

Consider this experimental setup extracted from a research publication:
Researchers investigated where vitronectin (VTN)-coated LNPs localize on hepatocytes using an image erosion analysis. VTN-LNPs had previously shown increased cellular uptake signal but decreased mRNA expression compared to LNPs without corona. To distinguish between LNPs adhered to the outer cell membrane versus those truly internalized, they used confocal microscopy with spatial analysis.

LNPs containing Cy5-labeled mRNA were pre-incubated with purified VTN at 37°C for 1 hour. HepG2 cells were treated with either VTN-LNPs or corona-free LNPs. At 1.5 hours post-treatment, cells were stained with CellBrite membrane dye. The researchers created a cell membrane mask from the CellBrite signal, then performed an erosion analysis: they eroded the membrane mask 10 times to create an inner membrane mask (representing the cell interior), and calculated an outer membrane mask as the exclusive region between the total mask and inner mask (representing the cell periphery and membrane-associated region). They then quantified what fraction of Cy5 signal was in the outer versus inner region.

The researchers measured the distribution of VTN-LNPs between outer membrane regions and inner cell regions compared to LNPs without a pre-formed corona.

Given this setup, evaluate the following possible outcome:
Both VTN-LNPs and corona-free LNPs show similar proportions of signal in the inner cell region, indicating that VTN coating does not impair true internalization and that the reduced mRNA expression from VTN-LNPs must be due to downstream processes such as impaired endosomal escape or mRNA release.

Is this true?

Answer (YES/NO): NO